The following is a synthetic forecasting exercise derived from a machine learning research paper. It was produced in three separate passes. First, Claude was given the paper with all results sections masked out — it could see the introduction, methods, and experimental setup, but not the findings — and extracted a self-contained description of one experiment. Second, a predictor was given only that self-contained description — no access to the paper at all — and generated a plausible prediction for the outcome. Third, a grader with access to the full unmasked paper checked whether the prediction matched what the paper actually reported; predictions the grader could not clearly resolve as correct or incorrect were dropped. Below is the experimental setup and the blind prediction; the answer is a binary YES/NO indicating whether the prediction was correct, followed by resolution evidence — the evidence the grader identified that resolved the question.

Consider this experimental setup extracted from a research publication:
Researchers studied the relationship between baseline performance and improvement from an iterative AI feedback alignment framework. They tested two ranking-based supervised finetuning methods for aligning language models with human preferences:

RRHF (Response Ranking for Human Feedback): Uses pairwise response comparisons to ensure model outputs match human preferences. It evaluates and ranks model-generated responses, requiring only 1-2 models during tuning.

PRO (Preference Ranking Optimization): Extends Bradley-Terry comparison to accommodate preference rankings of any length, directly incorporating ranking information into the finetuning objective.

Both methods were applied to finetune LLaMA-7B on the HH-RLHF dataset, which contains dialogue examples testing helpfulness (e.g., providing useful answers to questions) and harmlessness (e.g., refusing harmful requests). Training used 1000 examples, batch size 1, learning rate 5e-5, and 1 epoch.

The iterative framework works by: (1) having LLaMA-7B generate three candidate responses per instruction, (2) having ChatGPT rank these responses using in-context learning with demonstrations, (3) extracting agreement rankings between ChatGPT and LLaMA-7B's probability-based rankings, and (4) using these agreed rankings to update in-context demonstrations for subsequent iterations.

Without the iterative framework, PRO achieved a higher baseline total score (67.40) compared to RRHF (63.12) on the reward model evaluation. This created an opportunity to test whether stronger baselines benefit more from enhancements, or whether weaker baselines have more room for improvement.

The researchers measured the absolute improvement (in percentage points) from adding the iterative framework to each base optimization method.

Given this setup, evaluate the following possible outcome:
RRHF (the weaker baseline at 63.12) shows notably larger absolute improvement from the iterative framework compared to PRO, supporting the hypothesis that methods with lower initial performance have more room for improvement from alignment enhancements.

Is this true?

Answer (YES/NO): YES